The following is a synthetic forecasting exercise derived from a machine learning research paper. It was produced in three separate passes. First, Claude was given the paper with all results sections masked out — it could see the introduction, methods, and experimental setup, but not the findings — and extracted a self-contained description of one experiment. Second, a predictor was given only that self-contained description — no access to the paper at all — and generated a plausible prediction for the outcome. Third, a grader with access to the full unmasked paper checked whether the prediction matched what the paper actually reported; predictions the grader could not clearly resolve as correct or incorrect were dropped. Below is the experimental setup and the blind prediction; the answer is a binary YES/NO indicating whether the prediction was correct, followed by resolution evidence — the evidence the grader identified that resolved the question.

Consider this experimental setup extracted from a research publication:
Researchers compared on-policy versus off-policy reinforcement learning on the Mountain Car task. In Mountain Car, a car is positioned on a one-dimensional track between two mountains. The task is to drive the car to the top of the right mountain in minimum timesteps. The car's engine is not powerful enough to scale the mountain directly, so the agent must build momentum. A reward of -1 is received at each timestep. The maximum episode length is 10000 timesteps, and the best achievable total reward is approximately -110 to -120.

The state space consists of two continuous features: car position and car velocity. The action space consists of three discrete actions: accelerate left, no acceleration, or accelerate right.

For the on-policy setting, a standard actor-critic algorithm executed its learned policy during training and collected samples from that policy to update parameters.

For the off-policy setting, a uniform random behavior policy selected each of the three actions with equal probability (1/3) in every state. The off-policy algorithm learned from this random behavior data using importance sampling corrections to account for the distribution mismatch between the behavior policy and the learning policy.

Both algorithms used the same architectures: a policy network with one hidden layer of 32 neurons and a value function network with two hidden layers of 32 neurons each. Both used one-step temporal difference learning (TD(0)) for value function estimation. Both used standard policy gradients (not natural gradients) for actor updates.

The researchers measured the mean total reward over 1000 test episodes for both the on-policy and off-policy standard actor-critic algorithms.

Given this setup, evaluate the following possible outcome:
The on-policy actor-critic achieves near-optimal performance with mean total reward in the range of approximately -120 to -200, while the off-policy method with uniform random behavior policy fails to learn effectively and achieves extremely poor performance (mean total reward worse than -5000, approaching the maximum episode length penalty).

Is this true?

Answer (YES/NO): NO